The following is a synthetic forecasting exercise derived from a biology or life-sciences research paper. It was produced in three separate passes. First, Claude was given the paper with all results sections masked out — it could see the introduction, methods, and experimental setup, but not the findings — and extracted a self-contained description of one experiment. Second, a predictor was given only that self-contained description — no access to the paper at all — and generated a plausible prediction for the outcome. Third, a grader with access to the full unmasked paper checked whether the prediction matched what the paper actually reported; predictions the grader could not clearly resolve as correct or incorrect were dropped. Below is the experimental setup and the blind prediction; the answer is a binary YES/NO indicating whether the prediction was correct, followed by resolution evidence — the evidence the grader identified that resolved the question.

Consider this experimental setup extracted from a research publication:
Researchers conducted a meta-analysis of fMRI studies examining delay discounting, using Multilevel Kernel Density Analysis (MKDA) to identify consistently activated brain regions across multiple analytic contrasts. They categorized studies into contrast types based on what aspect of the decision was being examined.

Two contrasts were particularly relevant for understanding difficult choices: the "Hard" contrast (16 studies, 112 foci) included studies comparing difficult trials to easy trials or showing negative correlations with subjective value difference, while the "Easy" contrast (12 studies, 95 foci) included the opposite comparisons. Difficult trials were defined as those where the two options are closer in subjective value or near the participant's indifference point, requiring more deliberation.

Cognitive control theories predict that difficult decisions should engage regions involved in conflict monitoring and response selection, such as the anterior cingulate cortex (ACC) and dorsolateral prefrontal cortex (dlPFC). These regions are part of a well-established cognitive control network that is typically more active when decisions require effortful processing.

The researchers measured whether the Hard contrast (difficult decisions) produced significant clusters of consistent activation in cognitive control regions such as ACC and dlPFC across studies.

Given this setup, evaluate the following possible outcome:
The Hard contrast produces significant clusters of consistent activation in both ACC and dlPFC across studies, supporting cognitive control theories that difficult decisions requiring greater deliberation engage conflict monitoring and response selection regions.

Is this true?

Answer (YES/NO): NO